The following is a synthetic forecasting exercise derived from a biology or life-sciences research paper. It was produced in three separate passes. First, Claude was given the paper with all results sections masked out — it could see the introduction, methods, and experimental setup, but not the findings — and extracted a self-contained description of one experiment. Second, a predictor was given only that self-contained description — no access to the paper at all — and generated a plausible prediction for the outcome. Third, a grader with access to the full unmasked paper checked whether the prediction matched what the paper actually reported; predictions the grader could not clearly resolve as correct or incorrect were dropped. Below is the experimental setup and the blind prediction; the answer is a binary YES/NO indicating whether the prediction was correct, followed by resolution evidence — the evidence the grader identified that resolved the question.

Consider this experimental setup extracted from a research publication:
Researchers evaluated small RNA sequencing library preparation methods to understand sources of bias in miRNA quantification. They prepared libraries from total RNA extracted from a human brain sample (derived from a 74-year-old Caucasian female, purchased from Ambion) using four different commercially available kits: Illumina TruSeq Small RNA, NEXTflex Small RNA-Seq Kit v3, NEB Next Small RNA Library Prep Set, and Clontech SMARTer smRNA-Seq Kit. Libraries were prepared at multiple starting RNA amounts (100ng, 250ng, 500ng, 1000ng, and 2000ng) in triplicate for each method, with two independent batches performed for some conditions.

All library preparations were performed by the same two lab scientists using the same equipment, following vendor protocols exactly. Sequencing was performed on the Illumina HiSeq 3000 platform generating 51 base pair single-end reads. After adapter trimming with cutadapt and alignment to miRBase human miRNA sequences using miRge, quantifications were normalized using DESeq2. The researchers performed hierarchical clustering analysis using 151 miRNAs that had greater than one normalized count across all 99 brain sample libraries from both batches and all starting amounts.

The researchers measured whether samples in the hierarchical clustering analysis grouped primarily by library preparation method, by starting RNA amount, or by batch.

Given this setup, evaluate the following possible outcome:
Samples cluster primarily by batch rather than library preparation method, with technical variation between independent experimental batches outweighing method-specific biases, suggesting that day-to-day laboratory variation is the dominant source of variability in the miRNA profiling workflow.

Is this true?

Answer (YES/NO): NO